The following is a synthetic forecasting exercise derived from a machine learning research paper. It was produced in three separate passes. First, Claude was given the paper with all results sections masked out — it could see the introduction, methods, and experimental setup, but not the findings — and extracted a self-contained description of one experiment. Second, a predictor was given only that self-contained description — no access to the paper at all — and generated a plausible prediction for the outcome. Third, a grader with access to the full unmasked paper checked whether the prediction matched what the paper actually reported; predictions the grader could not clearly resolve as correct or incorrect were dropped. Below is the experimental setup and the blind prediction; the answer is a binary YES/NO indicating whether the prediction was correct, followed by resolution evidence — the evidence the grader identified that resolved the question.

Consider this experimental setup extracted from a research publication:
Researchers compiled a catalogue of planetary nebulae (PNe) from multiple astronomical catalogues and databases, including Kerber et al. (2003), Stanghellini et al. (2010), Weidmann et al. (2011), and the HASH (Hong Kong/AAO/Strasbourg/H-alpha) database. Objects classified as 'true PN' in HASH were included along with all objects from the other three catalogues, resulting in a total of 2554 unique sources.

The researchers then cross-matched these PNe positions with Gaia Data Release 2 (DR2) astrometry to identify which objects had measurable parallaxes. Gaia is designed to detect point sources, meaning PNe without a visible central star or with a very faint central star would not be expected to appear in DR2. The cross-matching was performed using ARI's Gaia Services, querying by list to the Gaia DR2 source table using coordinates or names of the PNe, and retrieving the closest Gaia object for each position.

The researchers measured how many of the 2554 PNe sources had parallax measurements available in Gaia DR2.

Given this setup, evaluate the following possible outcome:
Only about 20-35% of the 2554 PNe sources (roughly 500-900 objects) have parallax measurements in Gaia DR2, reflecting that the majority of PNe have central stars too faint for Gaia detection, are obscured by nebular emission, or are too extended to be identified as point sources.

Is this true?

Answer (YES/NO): NO